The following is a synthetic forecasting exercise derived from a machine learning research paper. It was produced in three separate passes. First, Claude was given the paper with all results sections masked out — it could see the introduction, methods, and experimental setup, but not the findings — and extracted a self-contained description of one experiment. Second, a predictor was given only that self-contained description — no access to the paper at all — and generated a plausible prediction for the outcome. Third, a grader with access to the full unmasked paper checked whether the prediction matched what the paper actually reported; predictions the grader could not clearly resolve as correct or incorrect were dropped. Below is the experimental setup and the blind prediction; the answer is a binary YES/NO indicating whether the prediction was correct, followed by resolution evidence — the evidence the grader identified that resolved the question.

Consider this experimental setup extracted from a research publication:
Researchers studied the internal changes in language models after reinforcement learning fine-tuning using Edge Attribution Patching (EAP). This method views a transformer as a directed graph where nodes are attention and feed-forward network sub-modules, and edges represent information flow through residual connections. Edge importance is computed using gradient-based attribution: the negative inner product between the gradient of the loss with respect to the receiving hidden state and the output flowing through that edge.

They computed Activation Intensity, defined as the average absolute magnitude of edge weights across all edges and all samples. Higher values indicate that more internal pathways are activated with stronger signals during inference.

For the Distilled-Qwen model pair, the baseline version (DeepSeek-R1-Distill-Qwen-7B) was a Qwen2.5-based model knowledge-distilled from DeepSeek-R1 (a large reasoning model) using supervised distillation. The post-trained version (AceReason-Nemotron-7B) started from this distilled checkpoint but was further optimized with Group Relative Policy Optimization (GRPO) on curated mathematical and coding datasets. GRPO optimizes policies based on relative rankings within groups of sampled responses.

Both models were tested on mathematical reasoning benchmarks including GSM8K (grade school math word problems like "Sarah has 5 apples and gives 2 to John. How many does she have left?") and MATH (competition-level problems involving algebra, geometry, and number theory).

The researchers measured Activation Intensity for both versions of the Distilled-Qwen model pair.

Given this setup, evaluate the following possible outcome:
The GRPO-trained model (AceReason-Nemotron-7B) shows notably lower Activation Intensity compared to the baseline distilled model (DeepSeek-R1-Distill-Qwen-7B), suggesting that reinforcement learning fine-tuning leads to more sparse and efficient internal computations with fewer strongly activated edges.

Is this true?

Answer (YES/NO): NO